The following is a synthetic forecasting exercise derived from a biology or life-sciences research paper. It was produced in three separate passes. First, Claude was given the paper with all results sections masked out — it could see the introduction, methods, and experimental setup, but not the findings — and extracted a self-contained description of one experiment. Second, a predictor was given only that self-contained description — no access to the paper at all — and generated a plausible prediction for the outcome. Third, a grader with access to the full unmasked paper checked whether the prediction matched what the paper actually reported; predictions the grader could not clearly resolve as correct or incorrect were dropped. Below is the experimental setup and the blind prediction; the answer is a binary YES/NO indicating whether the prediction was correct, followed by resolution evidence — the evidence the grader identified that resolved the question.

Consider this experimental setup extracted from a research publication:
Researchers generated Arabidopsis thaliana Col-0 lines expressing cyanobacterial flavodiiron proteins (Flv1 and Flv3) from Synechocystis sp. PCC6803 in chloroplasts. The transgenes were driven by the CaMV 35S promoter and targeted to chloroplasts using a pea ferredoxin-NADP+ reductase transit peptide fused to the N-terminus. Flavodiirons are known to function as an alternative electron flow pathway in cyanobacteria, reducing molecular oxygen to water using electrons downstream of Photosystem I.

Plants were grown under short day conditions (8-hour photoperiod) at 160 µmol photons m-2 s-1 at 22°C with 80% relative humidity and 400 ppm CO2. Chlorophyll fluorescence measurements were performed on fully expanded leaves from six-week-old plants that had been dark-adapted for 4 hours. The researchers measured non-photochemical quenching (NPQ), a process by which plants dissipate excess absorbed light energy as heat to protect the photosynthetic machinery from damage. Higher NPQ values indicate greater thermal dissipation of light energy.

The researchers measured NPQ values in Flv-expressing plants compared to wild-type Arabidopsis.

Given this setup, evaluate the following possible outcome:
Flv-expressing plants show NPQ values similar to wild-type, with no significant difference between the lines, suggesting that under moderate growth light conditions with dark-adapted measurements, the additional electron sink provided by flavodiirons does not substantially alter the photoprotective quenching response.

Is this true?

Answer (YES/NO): NO